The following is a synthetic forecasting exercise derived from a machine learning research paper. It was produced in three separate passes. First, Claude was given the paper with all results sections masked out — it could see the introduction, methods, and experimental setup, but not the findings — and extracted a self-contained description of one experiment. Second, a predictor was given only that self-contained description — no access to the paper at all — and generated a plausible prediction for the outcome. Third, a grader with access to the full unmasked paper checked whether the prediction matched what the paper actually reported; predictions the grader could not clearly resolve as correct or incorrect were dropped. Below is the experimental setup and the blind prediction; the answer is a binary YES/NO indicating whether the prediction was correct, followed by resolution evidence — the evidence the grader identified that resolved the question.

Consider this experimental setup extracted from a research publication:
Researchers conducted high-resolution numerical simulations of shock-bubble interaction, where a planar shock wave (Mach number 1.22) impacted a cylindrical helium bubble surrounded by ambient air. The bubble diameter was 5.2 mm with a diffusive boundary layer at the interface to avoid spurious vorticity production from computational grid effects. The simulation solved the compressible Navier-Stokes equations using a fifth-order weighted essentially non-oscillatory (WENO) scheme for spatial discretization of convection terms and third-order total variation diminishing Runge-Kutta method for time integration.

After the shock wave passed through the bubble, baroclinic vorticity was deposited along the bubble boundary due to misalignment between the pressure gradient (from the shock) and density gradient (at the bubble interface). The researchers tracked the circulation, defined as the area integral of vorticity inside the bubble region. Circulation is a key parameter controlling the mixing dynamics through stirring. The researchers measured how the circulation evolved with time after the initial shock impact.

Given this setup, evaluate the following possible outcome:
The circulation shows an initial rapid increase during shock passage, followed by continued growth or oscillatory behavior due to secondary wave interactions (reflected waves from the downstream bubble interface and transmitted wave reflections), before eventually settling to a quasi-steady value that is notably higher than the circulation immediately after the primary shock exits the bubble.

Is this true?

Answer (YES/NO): NO